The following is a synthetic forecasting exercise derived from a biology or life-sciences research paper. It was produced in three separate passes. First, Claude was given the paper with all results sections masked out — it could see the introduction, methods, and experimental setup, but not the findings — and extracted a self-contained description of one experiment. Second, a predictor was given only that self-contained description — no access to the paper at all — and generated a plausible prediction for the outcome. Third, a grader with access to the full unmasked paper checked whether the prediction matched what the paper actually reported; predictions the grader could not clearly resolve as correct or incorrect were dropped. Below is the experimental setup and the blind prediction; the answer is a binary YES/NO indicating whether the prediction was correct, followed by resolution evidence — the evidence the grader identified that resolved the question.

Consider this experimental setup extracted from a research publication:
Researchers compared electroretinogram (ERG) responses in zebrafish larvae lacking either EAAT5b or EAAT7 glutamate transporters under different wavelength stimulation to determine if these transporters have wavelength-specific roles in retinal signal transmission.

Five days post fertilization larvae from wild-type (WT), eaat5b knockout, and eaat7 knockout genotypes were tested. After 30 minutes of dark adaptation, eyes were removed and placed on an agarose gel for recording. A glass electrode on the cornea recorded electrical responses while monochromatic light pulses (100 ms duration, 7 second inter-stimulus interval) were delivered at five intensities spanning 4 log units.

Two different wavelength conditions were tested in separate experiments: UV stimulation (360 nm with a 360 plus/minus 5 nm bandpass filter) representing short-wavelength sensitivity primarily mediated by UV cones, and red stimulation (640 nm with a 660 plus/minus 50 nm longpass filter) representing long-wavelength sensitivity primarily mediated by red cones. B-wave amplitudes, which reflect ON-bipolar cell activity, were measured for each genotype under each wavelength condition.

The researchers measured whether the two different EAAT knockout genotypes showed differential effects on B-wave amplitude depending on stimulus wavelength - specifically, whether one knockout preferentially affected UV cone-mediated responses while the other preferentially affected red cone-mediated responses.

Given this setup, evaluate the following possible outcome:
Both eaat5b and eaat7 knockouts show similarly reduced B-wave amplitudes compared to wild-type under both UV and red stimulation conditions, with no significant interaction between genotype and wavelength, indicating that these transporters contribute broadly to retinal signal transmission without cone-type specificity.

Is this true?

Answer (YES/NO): NO